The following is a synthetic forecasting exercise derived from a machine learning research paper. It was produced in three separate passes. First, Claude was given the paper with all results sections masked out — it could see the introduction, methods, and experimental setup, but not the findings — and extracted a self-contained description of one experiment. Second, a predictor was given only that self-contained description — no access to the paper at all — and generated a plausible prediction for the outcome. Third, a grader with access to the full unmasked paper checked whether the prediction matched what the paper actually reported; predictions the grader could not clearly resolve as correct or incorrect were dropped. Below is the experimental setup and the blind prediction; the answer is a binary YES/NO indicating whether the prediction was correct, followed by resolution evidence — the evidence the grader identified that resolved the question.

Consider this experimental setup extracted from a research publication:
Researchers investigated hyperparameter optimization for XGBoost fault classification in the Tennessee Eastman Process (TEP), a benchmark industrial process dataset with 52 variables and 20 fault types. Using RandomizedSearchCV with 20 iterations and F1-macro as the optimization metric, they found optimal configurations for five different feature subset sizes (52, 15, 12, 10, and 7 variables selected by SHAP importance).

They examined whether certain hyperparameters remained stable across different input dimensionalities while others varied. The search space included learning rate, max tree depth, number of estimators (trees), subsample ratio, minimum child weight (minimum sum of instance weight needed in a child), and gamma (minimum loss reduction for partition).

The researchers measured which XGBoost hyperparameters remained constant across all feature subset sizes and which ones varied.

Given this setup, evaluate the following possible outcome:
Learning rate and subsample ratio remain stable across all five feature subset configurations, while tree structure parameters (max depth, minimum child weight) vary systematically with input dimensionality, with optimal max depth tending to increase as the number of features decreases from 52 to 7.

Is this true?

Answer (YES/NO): NO